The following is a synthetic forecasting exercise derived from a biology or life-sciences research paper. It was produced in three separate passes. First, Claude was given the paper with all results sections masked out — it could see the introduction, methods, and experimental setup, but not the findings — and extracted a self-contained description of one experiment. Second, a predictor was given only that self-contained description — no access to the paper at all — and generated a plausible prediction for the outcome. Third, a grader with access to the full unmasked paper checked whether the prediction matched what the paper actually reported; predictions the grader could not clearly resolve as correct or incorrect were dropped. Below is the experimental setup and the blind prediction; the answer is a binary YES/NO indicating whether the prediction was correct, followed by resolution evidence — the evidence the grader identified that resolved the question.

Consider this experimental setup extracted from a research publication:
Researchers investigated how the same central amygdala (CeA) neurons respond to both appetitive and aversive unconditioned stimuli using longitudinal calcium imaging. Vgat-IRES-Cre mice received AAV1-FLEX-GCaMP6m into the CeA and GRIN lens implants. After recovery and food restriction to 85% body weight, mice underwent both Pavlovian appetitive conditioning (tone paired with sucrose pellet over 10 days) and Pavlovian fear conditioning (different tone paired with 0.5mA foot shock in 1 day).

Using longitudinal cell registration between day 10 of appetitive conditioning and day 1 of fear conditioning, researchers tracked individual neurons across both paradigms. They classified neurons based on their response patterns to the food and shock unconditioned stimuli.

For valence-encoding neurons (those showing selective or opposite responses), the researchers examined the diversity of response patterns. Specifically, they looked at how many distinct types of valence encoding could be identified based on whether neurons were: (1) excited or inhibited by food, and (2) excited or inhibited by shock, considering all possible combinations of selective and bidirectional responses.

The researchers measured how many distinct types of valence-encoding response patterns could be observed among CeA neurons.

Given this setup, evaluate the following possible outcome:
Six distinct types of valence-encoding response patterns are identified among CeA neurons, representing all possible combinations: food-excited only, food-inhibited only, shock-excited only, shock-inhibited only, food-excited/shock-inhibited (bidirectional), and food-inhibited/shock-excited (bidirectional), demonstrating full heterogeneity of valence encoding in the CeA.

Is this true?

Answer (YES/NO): YES